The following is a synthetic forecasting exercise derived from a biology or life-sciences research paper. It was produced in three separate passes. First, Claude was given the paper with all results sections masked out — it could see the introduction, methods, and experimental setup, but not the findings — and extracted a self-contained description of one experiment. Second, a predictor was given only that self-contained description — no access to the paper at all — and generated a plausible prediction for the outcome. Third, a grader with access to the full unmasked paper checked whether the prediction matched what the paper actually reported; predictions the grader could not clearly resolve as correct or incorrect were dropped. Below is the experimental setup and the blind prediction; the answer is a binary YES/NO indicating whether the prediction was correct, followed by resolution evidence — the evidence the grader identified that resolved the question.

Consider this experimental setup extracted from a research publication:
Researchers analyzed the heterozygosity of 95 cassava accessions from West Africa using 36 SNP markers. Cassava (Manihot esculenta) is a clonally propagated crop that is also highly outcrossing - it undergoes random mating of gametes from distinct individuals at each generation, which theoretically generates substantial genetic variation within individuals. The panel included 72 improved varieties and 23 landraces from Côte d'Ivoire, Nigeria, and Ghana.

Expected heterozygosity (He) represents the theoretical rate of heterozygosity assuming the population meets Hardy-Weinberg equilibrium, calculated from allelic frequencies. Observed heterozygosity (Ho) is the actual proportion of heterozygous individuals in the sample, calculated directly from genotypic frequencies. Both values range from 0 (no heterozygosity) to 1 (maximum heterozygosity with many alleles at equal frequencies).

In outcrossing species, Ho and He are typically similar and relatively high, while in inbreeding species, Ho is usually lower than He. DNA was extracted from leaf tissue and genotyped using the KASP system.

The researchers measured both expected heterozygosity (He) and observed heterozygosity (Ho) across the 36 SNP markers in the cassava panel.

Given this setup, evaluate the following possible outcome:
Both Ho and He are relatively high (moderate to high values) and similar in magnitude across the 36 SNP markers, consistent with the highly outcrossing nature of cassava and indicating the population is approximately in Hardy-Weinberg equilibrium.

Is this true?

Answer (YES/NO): NO